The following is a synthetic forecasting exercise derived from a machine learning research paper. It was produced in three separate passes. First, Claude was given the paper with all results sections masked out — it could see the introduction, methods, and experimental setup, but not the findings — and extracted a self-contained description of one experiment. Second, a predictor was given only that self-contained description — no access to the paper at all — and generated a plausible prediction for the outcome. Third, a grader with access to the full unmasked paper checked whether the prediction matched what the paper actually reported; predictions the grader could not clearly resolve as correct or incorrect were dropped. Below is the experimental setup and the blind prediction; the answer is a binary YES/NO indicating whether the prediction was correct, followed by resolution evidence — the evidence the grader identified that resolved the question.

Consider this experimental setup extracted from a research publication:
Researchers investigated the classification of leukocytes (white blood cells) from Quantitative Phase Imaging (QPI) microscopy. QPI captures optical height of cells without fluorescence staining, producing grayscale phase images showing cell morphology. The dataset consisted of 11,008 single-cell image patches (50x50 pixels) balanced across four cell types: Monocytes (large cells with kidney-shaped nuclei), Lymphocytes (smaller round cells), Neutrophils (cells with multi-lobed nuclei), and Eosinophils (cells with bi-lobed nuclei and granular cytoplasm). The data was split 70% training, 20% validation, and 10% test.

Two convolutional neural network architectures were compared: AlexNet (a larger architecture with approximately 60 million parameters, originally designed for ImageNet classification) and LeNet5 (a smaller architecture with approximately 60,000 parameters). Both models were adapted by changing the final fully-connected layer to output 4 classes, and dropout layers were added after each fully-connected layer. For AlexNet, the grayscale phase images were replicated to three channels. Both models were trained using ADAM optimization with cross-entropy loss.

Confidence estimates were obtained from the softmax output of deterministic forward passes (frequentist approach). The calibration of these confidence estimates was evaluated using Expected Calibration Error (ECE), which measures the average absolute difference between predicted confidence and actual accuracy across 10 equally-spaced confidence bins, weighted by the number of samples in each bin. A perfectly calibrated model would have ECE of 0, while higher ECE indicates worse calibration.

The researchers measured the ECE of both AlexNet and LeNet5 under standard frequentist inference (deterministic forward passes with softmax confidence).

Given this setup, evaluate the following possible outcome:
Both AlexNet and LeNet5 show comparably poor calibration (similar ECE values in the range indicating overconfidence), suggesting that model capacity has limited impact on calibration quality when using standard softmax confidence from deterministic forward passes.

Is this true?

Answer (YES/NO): NO